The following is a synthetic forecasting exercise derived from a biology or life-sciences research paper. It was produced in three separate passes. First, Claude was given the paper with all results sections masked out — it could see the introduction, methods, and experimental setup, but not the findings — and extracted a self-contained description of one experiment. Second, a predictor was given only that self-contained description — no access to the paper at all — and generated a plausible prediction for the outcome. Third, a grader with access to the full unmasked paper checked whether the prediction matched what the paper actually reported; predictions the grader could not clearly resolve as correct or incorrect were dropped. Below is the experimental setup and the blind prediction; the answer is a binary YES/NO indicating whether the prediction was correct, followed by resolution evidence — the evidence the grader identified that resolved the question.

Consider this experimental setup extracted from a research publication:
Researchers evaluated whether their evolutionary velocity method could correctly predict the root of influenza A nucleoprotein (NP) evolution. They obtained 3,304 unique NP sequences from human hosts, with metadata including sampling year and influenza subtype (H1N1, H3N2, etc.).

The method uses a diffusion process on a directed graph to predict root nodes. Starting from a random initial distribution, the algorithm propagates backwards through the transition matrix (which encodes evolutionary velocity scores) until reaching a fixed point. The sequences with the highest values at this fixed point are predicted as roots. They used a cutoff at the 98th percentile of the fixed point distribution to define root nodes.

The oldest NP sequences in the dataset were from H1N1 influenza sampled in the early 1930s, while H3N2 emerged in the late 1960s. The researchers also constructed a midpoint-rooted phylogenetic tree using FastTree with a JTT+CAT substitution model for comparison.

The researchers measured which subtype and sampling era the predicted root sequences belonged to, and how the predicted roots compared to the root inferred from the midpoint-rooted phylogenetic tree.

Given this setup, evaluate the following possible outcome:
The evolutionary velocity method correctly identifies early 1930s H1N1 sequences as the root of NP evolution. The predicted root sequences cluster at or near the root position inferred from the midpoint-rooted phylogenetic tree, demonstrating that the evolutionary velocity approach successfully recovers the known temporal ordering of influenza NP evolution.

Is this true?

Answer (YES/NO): NO